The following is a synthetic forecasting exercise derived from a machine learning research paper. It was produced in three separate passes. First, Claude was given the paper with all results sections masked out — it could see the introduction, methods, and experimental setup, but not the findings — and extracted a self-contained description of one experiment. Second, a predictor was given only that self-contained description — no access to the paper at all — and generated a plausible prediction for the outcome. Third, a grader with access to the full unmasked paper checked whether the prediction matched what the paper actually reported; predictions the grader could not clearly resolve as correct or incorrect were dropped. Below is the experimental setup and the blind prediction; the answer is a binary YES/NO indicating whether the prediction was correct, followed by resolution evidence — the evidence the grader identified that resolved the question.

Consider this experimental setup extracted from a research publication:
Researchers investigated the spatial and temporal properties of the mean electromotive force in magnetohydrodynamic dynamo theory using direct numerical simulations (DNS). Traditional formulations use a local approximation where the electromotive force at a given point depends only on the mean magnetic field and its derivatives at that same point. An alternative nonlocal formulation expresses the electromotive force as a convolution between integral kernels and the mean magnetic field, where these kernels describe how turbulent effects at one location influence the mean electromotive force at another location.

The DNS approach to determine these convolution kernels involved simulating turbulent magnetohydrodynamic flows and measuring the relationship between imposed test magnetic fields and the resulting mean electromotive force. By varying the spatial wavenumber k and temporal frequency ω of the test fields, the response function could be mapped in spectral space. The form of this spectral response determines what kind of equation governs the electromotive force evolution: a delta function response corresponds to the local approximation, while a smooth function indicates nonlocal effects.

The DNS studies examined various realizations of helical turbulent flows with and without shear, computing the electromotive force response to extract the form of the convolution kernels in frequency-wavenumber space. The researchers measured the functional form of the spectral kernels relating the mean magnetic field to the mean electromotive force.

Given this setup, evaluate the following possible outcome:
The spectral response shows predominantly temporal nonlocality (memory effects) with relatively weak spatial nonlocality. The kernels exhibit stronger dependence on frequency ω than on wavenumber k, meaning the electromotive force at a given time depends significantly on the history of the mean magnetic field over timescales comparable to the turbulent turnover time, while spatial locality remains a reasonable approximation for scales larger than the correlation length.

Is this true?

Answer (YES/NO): NO